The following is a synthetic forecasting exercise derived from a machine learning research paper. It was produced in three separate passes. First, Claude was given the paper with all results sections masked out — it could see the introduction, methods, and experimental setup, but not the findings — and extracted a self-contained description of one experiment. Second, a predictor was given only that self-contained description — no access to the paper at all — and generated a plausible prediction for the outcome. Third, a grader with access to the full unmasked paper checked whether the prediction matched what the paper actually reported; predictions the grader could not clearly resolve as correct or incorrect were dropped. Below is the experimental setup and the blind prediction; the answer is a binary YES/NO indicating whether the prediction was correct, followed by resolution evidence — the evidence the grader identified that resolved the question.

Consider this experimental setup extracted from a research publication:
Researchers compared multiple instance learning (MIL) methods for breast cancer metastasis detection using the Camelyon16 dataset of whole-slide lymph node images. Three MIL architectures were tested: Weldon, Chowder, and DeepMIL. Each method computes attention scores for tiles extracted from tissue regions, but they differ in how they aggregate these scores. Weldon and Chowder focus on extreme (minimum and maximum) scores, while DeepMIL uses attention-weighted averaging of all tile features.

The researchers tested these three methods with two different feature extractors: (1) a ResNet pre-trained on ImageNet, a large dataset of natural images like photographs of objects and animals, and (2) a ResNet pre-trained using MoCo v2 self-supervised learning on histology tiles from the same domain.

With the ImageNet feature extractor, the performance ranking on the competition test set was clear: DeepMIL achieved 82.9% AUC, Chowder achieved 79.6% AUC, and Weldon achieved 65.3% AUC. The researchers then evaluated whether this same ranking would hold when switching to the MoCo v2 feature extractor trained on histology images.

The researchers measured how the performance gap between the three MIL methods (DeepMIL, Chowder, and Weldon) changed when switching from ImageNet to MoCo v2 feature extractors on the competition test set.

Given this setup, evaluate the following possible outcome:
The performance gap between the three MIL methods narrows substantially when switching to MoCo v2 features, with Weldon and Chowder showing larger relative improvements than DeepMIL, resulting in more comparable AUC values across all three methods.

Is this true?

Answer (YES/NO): YES